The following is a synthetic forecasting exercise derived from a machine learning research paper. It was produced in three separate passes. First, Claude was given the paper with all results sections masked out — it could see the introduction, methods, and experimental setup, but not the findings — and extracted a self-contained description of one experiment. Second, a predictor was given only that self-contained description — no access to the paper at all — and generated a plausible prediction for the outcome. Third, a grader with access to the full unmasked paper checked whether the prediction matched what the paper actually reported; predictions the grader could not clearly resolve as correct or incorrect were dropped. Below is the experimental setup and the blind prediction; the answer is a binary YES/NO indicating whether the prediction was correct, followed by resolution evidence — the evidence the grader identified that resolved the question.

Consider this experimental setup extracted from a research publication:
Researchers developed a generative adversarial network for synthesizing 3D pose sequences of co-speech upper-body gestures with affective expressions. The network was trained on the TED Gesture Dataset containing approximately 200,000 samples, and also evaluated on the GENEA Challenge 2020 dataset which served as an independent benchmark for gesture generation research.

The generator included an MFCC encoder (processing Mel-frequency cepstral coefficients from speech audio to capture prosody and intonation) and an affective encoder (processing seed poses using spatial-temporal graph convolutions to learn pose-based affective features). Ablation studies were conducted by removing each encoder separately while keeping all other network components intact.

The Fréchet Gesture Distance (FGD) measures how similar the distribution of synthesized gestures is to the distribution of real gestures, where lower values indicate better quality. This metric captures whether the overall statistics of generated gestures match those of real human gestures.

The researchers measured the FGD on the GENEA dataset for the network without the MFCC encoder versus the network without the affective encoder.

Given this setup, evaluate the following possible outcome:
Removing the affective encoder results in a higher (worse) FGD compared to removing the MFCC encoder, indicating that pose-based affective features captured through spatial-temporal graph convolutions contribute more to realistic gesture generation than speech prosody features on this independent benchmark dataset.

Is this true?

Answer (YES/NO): YES